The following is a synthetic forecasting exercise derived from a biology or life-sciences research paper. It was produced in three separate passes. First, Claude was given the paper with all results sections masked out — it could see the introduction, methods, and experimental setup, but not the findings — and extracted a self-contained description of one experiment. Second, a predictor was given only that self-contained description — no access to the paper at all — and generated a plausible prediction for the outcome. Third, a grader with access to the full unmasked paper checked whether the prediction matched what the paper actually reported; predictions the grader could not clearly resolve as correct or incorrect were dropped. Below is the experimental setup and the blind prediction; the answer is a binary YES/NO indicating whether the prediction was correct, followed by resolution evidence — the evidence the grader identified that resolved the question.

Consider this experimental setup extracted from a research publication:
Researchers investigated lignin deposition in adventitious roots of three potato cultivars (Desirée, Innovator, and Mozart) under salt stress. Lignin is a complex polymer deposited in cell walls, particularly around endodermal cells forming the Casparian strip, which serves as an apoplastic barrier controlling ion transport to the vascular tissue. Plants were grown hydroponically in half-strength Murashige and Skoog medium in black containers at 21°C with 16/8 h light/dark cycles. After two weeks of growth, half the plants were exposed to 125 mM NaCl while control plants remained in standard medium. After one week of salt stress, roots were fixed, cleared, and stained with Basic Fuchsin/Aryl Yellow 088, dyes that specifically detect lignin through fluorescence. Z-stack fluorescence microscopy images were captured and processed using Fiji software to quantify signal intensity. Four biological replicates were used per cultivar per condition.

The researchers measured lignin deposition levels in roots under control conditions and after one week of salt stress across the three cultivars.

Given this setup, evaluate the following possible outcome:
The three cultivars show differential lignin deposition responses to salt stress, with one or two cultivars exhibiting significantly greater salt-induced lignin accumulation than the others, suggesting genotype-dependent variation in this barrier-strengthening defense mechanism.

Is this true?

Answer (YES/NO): YES